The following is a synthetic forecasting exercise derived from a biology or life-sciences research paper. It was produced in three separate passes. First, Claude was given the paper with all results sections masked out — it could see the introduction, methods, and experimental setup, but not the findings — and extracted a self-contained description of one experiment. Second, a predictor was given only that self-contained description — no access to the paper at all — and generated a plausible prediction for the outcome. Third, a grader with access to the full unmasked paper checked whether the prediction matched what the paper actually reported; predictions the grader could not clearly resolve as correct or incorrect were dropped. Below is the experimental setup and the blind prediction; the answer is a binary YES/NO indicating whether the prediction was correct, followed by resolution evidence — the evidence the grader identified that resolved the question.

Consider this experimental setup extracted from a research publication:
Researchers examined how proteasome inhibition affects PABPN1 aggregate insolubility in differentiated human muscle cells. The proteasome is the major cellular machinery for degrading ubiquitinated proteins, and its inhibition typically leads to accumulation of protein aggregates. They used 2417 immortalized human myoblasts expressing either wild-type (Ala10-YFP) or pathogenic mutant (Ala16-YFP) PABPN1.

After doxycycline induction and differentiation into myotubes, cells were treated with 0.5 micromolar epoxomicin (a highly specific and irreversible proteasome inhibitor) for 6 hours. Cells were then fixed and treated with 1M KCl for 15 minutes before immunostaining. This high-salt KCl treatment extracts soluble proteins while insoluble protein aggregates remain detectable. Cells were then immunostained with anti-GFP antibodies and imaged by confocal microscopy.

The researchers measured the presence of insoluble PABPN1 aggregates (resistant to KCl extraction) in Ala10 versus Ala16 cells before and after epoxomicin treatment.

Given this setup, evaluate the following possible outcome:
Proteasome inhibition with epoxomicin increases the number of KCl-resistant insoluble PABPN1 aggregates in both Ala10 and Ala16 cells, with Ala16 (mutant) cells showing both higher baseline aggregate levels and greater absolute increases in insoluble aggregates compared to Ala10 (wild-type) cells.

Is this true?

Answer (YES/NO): NO